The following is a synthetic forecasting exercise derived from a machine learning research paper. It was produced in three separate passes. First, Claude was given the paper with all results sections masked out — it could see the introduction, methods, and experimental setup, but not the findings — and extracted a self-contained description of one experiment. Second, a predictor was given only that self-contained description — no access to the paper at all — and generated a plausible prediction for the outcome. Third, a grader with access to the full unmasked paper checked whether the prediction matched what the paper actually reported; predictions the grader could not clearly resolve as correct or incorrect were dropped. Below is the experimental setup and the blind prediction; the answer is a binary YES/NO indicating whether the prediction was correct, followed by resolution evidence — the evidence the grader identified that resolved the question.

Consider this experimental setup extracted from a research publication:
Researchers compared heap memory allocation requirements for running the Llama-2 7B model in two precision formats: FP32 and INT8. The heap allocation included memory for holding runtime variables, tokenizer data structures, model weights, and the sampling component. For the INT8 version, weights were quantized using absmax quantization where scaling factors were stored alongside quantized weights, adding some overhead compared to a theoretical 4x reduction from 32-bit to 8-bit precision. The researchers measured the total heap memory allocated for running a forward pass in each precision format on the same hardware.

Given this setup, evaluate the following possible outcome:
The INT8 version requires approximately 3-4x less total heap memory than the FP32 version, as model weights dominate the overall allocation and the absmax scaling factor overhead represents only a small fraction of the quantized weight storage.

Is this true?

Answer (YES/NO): NO